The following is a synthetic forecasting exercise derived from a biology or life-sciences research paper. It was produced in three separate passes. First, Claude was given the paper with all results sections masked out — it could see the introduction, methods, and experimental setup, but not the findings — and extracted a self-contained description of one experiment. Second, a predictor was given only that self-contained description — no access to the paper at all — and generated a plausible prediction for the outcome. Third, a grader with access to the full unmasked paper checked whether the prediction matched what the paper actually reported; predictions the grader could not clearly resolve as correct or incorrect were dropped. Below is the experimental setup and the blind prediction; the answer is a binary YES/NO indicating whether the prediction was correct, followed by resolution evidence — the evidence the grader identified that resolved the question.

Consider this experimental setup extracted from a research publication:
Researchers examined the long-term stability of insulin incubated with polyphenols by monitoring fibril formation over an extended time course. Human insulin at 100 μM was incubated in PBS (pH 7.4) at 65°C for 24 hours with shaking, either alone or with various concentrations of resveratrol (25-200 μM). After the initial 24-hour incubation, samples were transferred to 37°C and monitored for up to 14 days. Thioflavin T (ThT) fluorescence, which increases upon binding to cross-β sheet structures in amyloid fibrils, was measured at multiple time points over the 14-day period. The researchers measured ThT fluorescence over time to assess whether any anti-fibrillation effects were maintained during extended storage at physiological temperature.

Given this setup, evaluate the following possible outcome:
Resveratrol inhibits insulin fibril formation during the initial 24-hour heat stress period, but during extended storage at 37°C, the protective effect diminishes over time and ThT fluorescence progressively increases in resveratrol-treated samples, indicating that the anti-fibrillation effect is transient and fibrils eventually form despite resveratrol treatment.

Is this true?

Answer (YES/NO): NO